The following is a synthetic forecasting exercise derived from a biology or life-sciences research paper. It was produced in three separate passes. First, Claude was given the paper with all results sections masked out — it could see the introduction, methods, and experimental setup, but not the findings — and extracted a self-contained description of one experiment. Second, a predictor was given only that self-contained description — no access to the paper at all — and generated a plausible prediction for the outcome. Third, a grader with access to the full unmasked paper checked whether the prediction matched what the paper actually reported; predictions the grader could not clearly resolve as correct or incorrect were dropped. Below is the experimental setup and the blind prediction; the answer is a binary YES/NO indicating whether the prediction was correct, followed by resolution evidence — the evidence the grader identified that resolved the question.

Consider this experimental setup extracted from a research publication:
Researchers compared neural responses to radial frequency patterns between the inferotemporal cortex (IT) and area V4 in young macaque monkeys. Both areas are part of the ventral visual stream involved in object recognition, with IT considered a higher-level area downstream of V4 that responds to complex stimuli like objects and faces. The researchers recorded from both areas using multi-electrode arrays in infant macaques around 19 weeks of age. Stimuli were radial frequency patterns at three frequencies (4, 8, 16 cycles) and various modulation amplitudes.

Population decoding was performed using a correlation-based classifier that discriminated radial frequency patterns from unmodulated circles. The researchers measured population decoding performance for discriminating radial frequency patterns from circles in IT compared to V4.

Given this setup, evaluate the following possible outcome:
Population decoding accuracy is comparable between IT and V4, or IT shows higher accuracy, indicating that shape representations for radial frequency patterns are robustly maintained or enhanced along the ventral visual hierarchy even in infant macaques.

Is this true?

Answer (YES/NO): NO